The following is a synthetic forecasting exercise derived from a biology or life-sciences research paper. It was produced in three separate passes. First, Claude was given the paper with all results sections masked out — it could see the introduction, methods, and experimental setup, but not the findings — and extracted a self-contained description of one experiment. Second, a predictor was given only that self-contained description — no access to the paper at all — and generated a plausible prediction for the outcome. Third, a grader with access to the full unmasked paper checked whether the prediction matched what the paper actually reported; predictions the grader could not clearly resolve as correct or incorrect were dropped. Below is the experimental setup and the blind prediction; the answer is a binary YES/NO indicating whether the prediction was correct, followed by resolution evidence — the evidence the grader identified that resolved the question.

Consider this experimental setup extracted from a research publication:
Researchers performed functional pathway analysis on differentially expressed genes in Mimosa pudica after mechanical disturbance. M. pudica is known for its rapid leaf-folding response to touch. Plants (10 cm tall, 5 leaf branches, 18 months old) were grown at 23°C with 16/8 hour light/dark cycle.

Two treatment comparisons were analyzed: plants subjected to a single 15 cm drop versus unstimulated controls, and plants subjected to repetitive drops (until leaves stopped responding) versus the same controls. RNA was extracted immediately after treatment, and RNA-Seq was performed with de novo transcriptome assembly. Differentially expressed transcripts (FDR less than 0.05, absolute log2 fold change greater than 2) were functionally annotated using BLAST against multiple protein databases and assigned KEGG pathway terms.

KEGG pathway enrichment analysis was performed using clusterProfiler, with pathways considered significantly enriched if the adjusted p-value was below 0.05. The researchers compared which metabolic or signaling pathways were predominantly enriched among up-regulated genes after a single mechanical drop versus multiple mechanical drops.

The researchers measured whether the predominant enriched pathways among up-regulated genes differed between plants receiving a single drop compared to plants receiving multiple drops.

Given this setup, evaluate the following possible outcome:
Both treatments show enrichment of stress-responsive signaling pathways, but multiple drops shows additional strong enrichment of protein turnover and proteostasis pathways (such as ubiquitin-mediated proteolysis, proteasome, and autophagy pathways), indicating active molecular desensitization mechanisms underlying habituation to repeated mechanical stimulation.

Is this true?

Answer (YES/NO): NO